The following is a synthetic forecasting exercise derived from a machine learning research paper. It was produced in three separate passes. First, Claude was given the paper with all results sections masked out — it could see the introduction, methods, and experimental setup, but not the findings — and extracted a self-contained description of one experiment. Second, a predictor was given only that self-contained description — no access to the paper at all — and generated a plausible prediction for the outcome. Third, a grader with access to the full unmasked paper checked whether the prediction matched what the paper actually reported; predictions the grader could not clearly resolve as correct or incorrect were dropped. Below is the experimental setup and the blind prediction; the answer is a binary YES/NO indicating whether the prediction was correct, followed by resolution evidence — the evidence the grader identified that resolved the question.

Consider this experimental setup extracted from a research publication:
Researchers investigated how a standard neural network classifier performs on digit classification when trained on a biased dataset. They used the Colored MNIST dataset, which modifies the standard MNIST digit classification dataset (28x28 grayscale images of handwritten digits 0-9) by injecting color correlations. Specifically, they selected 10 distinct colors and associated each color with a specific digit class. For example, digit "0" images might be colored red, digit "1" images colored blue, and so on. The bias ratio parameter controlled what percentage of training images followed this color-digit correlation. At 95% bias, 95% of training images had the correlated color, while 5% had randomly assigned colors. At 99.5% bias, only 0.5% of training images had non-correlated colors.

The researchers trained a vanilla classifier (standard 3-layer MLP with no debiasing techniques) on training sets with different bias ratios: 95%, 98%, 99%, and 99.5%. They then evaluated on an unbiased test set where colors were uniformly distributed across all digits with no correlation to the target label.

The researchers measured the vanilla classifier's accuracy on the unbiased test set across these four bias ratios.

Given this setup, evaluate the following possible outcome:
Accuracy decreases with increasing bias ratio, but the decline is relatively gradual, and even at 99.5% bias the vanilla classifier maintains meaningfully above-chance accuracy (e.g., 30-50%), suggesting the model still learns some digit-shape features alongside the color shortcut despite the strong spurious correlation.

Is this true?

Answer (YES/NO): YES